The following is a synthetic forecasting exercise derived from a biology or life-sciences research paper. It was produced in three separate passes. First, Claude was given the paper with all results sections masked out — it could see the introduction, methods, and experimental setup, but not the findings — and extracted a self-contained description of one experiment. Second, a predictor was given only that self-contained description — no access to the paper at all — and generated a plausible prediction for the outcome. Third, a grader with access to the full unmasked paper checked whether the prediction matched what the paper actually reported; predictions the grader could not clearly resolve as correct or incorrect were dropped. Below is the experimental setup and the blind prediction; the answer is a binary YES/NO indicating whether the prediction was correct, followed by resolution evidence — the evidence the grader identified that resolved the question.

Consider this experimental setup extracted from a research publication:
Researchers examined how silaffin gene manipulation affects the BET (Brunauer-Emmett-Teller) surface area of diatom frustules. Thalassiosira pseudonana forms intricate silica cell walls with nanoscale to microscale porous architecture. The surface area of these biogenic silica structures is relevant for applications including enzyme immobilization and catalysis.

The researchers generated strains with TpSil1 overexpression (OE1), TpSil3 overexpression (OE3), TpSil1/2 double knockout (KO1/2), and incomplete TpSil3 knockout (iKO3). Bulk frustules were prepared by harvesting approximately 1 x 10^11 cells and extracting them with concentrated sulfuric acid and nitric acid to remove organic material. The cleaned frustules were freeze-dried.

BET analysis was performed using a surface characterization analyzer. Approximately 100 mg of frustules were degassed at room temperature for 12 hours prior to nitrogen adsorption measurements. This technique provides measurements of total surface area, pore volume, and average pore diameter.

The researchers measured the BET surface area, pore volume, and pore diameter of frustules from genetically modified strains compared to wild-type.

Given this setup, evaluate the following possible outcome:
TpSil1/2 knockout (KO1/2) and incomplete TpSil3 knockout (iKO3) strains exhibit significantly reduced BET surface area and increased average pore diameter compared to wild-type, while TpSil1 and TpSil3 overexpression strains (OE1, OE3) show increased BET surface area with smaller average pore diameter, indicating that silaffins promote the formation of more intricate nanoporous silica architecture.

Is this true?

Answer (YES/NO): NO